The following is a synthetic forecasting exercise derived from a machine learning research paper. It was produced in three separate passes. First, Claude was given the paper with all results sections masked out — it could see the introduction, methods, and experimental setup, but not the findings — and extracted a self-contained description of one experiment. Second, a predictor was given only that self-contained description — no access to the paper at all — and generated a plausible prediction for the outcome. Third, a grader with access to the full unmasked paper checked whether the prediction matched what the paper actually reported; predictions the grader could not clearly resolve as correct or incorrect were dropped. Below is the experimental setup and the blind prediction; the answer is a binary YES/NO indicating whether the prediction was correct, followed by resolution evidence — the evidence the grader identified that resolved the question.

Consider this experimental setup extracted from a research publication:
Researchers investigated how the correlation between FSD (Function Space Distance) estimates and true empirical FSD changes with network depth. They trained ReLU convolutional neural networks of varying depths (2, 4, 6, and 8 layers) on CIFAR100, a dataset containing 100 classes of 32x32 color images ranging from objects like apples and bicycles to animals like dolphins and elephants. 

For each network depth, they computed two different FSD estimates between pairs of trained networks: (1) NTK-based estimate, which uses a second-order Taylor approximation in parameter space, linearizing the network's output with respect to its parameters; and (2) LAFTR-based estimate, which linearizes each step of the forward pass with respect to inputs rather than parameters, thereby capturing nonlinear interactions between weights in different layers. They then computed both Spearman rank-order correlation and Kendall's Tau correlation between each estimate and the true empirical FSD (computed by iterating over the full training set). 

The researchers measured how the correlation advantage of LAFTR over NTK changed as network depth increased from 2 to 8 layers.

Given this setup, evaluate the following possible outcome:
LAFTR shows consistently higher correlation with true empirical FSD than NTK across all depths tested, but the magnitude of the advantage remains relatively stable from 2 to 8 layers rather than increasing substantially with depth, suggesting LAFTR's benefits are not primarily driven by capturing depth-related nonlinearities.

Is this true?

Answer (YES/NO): NO